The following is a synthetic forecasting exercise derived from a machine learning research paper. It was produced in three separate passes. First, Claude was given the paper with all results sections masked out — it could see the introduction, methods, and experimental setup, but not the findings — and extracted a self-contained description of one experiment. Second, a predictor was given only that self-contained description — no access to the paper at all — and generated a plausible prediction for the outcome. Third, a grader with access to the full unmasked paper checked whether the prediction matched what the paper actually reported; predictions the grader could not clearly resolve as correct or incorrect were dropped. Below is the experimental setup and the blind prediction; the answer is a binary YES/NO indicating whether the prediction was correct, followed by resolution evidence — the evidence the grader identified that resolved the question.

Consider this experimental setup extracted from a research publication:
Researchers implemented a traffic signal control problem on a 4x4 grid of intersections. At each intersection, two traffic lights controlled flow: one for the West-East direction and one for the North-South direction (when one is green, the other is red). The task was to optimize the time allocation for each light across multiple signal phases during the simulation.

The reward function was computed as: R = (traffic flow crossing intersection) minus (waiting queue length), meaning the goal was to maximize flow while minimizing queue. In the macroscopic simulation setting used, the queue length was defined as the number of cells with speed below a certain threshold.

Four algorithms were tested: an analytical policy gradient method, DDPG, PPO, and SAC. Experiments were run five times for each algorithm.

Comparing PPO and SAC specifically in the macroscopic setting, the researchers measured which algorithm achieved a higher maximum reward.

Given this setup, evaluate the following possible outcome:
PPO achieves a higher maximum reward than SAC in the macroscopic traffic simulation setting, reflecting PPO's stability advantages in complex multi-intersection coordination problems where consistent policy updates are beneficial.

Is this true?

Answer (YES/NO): NO